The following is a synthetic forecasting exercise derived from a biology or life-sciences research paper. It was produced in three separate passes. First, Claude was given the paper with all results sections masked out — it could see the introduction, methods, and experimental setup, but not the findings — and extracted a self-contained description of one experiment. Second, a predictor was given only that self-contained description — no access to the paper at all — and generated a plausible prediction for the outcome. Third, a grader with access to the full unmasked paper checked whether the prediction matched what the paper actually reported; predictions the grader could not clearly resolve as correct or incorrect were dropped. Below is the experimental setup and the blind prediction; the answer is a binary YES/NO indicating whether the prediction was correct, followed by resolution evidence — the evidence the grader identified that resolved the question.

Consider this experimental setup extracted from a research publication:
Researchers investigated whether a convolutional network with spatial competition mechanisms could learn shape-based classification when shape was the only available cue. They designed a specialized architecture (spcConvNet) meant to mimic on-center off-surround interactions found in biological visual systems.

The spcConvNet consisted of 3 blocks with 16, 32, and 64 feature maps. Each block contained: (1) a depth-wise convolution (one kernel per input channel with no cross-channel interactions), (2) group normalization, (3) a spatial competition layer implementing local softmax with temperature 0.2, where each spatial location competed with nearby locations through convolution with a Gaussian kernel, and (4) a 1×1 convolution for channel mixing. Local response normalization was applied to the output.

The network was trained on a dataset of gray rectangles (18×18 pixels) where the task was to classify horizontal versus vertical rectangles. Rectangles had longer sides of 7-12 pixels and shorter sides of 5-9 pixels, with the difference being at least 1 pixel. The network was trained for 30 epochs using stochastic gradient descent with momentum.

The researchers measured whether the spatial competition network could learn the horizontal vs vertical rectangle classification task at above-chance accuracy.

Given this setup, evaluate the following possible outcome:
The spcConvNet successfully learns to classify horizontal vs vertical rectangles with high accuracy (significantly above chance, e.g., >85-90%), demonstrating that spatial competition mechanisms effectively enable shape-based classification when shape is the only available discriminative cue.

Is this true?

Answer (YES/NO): YES